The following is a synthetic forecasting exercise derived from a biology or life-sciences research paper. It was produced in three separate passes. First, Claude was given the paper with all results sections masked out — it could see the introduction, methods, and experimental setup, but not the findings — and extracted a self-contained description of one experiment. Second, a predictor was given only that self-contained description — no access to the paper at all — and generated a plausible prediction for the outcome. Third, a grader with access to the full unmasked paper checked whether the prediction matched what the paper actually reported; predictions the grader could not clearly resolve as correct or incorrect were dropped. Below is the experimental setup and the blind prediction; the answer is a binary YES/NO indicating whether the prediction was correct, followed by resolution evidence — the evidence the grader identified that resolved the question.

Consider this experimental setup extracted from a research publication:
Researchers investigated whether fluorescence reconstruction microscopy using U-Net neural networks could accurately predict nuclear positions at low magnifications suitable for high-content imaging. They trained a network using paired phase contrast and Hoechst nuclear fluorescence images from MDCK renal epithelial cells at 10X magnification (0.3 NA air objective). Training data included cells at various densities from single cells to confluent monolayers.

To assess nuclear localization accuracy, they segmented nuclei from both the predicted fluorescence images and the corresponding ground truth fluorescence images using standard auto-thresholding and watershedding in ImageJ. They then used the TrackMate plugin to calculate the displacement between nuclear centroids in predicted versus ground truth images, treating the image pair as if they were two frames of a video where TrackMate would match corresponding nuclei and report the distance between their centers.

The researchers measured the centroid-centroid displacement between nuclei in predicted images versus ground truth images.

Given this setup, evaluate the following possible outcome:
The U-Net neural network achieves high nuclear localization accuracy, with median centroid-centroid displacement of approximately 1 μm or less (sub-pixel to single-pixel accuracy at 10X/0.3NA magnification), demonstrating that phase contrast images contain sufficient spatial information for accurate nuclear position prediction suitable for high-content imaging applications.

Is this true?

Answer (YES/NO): YES